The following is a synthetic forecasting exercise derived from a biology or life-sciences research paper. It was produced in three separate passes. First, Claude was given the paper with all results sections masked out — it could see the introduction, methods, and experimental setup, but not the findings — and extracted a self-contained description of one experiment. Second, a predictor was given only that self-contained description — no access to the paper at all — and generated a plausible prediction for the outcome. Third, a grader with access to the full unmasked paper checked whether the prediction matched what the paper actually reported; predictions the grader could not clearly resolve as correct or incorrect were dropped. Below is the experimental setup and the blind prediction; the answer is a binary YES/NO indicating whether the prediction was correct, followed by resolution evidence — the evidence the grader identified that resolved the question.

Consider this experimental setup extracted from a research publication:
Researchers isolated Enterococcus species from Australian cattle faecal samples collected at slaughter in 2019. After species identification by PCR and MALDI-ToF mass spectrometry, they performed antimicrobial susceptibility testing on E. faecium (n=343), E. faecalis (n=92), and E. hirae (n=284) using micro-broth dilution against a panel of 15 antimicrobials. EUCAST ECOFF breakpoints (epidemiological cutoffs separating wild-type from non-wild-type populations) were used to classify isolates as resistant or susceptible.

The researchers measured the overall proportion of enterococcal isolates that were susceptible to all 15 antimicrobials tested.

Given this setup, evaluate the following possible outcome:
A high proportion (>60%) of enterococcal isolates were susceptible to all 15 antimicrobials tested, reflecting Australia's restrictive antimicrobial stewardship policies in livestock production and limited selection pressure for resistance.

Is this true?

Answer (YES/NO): YES